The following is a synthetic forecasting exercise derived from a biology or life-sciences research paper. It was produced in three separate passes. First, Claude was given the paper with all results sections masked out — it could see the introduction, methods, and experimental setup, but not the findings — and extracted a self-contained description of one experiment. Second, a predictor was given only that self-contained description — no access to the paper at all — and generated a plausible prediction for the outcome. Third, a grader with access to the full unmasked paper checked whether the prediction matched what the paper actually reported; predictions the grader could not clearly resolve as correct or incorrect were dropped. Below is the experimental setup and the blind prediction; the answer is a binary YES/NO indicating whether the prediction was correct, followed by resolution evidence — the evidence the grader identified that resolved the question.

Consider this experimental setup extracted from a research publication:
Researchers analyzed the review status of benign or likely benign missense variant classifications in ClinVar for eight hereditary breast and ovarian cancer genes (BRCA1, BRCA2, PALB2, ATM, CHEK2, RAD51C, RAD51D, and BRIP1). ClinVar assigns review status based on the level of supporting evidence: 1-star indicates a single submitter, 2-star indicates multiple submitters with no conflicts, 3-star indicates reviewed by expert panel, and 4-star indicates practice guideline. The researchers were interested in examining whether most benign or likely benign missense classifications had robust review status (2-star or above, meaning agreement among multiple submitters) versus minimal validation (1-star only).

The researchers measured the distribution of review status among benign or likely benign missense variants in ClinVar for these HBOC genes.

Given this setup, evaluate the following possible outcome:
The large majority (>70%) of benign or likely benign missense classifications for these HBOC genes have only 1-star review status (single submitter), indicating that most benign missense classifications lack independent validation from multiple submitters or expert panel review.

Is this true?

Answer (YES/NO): NO